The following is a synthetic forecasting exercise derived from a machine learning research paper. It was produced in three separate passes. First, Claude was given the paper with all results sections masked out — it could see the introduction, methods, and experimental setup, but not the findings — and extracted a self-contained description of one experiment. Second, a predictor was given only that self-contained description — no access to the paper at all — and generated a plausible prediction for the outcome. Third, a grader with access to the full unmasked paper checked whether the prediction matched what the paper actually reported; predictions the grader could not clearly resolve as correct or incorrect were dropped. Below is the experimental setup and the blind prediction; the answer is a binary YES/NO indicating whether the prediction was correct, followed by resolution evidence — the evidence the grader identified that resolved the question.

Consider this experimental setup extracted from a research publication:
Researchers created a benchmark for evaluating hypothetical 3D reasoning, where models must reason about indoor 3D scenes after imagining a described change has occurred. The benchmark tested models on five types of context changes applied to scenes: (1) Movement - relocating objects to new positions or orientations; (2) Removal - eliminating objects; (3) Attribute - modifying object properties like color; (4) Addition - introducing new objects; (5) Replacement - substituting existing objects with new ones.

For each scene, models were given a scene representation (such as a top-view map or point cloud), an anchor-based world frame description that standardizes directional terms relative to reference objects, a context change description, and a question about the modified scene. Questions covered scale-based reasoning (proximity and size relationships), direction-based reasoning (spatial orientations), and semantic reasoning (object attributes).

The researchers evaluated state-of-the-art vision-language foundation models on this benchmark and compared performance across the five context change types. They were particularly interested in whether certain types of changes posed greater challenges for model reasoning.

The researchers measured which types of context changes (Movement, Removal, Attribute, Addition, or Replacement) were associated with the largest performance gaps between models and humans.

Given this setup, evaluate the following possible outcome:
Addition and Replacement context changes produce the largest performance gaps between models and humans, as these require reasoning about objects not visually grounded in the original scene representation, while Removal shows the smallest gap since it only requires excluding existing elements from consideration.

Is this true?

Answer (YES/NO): NO